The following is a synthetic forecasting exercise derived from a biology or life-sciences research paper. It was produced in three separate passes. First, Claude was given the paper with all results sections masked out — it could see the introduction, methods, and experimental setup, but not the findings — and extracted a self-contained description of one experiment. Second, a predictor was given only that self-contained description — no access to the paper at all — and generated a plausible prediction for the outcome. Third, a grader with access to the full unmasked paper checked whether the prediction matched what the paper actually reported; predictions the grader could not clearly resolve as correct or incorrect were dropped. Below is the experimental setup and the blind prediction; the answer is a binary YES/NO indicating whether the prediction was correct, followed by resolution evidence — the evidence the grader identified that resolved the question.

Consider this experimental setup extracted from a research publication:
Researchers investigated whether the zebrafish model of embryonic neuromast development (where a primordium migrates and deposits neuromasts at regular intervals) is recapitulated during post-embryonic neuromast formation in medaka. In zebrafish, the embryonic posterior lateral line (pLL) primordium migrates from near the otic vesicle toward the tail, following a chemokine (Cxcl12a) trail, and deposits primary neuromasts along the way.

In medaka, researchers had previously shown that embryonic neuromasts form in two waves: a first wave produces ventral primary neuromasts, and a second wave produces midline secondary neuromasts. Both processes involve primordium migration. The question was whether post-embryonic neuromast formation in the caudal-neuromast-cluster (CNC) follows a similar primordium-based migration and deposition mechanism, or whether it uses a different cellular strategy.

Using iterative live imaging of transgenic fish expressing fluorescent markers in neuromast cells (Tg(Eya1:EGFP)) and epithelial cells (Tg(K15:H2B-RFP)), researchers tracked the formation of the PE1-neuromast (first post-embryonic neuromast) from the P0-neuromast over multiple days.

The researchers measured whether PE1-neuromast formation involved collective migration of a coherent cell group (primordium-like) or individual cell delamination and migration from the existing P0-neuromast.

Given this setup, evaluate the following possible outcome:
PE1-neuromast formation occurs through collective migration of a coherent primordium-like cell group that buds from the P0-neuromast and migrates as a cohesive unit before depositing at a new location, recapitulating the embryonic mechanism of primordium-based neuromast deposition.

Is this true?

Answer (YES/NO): NO